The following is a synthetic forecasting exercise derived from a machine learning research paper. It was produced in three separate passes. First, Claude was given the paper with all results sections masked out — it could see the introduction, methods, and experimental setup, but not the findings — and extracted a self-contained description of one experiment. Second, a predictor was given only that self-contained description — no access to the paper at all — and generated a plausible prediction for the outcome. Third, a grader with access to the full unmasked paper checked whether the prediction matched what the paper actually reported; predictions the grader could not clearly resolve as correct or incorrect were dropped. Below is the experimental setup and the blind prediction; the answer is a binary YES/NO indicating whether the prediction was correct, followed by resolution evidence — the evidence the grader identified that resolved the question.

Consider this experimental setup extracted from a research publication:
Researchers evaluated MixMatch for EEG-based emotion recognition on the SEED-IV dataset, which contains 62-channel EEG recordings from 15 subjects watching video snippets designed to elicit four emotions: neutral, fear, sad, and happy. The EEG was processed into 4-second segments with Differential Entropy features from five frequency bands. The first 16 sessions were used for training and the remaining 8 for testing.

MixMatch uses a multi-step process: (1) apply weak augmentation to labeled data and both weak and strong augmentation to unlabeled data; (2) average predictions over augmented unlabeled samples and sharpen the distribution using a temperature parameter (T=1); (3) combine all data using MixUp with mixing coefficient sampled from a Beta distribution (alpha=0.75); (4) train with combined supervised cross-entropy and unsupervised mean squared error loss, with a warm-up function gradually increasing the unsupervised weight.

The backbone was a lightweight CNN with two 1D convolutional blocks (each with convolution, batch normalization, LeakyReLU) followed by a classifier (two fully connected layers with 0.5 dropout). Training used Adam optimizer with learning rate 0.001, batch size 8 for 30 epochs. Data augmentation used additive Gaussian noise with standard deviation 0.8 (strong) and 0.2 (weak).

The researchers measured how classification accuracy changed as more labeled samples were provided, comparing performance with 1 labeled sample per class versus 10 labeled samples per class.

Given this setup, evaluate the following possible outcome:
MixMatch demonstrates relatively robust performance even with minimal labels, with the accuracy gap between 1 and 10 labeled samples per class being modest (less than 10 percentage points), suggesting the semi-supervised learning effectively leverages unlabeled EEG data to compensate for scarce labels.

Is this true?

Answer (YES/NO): NO